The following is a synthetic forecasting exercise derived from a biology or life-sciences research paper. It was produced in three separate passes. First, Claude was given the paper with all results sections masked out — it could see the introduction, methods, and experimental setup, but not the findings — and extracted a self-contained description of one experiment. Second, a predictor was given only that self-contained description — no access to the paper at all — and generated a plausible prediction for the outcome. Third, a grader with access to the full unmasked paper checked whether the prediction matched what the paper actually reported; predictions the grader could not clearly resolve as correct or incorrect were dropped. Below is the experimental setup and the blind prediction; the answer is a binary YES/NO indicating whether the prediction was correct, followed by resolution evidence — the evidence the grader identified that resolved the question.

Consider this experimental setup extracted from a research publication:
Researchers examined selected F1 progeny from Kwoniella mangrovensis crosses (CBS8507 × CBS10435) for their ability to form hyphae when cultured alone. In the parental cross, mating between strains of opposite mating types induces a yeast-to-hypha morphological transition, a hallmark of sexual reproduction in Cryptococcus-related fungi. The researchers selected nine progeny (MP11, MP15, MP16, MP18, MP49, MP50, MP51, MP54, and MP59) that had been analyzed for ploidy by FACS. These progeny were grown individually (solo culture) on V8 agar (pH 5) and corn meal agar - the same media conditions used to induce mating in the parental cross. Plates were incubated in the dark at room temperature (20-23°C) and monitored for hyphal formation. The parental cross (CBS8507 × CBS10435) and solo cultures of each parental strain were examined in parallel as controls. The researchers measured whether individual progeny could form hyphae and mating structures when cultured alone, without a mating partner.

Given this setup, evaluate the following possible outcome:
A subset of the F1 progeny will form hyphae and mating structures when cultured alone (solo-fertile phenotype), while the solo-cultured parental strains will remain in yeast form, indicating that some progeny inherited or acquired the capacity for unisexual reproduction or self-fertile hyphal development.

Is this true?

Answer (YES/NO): YES